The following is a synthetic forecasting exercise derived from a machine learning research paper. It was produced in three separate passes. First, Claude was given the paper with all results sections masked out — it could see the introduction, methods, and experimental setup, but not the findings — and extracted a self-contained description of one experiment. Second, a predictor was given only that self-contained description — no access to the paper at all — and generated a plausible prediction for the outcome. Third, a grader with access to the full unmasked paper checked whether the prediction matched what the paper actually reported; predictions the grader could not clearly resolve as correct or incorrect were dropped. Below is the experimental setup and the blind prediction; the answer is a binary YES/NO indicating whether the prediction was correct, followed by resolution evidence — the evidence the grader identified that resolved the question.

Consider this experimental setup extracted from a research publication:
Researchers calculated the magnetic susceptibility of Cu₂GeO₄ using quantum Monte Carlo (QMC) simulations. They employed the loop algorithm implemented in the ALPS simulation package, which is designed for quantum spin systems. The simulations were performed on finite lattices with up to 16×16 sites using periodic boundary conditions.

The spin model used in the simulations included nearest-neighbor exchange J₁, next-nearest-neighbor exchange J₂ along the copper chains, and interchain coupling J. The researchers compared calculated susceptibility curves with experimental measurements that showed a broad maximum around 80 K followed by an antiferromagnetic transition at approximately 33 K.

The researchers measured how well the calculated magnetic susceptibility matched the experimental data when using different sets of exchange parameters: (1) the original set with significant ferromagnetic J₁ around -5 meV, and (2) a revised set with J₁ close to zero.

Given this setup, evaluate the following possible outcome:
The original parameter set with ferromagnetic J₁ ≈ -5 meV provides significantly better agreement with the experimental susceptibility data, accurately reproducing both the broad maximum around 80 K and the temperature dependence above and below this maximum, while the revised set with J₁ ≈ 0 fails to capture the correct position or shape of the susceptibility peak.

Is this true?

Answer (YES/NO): NO